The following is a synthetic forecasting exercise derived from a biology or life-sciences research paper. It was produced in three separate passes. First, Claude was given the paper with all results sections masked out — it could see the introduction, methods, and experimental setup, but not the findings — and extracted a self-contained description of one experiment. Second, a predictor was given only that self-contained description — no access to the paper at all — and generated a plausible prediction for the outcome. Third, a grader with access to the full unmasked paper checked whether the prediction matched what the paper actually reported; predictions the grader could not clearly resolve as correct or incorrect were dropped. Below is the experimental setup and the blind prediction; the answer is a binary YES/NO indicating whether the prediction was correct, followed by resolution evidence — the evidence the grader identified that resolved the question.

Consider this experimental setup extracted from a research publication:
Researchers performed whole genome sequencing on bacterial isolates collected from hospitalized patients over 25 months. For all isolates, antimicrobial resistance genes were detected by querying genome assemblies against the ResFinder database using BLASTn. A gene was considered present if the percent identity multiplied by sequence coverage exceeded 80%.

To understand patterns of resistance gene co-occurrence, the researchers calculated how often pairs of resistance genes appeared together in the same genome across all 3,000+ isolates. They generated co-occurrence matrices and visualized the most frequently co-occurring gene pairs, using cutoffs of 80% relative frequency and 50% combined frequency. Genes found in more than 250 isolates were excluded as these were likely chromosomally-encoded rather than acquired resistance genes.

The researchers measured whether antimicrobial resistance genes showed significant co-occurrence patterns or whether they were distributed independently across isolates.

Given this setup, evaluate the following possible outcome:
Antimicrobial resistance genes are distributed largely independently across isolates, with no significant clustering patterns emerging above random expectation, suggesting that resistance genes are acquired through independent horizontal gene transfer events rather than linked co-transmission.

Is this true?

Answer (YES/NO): NO